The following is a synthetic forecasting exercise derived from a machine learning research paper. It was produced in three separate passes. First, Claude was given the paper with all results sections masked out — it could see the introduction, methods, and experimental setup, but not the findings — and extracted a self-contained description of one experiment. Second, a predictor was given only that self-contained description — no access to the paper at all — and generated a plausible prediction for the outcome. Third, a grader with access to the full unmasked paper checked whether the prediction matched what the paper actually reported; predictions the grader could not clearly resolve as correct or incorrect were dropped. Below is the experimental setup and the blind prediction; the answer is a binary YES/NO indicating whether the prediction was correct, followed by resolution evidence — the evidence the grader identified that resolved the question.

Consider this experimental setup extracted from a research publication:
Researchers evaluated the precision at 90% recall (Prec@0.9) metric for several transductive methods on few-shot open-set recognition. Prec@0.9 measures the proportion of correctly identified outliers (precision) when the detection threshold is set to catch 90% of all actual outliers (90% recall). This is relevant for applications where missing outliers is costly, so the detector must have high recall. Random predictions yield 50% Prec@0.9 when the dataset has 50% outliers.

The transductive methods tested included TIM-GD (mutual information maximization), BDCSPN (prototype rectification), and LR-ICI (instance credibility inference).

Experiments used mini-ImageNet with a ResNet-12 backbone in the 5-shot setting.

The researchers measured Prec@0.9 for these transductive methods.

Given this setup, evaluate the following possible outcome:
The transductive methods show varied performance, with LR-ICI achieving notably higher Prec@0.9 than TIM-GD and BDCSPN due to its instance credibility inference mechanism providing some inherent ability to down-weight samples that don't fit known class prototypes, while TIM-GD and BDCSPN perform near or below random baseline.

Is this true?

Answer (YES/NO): NO